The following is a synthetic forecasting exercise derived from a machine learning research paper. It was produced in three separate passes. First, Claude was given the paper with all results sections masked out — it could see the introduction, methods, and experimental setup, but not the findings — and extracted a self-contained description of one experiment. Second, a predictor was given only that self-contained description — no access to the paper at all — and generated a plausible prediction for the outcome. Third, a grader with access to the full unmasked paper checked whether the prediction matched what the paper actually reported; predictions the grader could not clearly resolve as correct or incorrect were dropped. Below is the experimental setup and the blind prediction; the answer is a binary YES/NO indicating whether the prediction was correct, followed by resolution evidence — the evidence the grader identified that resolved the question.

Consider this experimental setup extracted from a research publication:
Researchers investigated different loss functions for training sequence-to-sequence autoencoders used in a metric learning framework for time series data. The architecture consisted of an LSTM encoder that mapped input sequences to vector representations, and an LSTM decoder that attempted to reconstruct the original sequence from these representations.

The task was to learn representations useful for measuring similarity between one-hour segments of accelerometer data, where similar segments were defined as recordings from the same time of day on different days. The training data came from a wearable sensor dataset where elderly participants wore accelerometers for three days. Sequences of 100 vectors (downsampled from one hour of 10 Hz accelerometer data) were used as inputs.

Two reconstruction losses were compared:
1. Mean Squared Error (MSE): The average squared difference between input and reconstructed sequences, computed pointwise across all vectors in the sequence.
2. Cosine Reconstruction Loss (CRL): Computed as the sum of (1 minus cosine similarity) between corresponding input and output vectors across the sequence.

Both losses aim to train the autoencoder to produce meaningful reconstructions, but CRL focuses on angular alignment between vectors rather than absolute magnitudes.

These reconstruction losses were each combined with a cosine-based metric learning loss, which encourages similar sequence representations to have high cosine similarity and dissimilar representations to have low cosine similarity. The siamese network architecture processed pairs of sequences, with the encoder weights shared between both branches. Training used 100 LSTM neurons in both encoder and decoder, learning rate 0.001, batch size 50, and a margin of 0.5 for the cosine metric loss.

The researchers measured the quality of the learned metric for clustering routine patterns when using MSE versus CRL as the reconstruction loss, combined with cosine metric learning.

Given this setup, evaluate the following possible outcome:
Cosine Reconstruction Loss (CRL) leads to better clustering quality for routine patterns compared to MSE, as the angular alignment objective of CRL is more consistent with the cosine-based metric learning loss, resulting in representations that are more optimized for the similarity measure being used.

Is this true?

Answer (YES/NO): YES